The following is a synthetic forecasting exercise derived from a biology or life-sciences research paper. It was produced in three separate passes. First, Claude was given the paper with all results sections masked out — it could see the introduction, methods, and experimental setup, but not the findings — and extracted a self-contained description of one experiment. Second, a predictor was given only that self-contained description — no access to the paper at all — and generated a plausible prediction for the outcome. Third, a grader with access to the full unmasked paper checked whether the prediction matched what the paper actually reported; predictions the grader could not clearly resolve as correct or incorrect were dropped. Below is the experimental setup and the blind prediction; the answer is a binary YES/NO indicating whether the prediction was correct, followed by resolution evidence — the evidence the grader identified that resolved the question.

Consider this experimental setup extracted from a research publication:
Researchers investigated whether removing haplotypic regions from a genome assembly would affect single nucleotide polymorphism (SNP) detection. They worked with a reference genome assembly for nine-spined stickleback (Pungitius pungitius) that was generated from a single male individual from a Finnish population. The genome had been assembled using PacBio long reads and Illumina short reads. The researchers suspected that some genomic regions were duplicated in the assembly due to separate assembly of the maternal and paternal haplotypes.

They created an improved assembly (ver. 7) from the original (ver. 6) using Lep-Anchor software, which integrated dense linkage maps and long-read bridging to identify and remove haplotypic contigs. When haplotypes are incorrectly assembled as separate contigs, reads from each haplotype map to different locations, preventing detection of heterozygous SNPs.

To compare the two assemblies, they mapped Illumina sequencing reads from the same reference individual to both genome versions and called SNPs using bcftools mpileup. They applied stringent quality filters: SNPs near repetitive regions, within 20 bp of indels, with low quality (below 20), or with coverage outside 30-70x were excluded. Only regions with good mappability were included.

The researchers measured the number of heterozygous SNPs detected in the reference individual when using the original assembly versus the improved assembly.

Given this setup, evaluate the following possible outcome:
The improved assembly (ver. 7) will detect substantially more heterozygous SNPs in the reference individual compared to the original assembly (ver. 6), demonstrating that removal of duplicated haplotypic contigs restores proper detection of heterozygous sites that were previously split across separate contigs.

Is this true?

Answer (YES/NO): YES